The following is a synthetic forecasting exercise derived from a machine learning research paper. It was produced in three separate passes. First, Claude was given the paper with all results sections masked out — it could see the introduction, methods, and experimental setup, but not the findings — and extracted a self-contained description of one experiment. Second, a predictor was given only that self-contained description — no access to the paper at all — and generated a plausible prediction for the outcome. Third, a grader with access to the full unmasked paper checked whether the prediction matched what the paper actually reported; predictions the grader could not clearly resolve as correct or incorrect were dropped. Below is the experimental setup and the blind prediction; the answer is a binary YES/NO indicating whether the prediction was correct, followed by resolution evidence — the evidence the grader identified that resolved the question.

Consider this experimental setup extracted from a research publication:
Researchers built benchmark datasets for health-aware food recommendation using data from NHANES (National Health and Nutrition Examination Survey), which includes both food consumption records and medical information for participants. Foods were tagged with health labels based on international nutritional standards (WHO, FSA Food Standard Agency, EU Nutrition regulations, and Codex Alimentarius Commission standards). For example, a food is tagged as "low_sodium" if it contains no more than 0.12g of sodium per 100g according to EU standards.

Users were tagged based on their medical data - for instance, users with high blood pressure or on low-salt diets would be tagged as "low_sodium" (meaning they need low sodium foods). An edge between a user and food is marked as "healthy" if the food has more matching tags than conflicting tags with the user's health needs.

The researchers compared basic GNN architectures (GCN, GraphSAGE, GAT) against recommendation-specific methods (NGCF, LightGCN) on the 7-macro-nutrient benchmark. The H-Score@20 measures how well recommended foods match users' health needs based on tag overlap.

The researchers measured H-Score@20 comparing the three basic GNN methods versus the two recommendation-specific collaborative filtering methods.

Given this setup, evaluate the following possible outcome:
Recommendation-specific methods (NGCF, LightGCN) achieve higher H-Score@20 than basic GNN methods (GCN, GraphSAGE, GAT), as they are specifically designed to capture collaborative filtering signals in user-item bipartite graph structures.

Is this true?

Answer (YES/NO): NO